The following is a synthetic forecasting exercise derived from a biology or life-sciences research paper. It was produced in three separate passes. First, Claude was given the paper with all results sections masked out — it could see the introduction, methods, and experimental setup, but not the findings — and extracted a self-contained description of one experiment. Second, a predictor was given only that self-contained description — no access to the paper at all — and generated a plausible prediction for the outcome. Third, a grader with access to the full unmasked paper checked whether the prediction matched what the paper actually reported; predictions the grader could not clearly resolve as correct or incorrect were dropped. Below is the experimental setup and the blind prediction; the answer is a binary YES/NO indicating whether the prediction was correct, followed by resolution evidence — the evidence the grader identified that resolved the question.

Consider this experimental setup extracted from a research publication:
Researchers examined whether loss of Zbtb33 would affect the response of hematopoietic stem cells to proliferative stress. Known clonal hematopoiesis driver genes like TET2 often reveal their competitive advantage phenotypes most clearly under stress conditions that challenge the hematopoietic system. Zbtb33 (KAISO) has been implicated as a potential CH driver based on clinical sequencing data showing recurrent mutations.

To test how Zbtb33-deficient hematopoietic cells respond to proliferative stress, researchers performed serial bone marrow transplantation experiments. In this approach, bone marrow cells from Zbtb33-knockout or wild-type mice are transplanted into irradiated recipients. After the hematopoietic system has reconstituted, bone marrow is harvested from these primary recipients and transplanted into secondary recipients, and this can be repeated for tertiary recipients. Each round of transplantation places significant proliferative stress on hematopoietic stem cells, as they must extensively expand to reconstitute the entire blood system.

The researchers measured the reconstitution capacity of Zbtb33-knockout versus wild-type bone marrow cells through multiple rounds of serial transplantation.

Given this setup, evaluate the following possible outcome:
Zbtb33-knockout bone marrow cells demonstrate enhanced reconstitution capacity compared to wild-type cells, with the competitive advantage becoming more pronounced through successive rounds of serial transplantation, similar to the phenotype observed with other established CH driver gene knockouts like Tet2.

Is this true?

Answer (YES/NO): NO